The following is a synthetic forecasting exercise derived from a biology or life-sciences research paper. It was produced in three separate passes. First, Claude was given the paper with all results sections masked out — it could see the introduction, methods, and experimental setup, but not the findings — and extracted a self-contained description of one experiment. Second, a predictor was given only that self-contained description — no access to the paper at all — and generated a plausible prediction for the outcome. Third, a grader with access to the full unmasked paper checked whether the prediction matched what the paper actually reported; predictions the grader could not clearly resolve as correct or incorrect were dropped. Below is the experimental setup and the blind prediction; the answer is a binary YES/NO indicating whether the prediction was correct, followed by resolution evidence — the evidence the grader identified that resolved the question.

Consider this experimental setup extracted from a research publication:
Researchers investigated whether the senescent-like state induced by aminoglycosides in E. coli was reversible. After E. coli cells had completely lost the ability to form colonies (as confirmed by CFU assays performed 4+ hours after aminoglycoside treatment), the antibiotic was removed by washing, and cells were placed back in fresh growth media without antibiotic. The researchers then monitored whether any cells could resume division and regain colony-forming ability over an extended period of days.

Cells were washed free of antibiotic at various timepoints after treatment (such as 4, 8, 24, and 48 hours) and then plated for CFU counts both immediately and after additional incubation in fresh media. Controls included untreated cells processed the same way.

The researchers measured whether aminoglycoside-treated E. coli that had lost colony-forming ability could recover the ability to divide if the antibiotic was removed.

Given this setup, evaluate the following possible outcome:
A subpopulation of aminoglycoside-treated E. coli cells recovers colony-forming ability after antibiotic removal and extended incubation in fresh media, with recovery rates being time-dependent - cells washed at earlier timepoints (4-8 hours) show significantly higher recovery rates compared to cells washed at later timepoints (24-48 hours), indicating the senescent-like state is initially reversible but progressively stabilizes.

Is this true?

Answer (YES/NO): NO